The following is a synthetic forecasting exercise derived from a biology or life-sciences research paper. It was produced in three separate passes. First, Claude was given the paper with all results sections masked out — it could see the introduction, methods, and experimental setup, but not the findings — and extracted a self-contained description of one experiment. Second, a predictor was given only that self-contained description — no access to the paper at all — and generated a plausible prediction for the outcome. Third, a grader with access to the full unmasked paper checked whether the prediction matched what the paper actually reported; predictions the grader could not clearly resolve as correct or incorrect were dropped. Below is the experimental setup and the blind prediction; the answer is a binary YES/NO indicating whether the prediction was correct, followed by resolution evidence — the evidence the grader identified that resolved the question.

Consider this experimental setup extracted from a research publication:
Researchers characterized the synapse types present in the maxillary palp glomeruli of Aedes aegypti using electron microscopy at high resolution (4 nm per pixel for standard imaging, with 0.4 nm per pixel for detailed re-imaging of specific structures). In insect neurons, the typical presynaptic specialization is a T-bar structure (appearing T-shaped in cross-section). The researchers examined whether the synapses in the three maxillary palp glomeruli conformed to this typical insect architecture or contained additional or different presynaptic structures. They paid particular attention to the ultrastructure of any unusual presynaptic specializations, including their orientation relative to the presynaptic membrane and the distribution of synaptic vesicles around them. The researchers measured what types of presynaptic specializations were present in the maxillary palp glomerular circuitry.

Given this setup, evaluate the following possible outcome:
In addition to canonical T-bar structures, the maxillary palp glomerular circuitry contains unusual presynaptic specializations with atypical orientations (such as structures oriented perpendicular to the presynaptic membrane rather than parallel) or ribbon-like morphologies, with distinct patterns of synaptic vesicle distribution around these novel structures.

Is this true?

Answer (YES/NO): YES